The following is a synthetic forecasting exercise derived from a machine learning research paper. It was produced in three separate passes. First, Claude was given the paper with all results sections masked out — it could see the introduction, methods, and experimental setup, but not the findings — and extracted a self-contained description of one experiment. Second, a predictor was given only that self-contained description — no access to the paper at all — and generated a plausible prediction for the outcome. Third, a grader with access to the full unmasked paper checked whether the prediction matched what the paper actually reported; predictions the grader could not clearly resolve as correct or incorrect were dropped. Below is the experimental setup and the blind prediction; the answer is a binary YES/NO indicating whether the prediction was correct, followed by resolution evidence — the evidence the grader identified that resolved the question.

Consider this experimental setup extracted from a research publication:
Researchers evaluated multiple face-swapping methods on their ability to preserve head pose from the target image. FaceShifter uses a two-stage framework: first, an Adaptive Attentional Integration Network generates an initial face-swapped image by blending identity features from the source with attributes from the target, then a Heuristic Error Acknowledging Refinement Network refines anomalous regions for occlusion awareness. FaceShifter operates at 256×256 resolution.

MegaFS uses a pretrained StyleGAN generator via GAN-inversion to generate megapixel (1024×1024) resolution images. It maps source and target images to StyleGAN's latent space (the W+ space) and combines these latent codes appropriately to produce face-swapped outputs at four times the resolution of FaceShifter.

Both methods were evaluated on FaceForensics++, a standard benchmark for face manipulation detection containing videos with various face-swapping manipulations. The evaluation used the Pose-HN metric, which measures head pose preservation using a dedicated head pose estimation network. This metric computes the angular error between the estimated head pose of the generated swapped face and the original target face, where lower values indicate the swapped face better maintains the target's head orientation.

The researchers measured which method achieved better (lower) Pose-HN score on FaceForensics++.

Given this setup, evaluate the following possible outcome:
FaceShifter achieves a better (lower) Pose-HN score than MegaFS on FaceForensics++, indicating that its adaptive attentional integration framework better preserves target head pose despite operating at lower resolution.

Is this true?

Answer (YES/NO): YES